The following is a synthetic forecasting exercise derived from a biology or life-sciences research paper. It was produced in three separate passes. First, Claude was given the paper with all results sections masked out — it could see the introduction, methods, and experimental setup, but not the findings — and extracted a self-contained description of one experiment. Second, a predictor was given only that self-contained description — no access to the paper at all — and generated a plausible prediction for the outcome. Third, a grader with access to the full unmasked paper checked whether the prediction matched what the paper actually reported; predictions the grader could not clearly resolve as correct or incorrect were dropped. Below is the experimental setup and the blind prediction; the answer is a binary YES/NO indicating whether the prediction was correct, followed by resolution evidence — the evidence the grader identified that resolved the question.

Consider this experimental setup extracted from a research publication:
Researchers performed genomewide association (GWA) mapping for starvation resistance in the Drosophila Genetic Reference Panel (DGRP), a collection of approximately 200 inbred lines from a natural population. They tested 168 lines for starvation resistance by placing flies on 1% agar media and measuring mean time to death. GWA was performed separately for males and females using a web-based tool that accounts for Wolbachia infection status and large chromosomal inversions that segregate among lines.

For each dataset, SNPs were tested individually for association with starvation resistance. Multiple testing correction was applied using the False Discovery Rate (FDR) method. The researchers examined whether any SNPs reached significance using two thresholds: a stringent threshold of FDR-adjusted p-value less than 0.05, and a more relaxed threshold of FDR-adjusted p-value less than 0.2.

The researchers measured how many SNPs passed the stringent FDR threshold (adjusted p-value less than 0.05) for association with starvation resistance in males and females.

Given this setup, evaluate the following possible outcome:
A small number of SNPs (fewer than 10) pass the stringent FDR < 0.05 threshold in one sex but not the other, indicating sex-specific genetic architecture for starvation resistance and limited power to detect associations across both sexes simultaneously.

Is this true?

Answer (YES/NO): NO